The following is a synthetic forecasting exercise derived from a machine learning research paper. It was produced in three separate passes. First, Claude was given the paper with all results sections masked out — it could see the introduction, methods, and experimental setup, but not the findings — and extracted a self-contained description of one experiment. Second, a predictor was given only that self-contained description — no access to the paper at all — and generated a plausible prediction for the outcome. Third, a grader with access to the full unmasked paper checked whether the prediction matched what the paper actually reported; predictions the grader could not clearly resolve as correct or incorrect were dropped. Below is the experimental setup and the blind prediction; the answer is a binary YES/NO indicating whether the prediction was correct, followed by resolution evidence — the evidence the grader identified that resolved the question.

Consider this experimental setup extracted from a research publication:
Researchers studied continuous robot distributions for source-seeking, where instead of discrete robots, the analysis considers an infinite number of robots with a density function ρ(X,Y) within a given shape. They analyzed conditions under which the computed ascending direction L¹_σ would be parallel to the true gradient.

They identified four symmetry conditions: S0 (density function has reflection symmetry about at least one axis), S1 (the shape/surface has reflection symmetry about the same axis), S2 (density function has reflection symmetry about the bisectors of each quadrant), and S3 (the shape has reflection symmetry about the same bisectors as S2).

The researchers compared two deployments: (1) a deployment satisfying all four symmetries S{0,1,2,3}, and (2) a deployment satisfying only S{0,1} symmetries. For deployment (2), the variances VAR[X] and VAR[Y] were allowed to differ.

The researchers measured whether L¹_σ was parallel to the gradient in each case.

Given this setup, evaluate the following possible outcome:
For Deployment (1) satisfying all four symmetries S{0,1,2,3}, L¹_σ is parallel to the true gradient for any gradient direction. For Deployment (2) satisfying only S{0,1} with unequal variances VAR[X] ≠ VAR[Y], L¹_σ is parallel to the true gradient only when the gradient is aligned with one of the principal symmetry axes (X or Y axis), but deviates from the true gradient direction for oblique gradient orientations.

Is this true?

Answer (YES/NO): YES